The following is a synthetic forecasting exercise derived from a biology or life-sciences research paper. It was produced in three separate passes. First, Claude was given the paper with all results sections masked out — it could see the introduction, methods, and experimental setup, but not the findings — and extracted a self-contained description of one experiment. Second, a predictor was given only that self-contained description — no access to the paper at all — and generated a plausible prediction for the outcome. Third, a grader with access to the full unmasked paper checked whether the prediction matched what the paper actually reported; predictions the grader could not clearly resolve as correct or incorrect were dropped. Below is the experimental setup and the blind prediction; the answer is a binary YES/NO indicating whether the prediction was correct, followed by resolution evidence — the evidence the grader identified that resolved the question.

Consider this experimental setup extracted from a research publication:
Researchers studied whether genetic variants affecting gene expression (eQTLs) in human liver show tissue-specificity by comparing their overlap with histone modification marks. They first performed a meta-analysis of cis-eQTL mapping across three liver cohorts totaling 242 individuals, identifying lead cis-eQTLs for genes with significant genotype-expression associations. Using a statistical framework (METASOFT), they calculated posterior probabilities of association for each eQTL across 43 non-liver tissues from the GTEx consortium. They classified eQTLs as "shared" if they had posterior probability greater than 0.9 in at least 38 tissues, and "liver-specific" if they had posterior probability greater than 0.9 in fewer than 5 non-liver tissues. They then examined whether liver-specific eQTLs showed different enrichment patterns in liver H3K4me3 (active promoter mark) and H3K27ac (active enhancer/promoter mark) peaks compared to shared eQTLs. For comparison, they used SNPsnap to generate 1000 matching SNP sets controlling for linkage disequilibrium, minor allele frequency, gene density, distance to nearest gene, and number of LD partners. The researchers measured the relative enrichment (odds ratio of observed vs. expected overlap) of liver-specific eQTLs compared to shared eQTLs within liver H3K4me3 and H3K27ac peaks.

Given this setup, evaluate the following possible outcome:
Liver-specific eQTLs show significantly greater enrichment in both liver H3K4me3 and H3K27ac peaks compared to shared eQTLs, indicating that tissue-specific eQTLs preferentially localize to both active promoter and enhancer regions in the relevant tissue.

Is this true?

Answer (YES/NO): NO